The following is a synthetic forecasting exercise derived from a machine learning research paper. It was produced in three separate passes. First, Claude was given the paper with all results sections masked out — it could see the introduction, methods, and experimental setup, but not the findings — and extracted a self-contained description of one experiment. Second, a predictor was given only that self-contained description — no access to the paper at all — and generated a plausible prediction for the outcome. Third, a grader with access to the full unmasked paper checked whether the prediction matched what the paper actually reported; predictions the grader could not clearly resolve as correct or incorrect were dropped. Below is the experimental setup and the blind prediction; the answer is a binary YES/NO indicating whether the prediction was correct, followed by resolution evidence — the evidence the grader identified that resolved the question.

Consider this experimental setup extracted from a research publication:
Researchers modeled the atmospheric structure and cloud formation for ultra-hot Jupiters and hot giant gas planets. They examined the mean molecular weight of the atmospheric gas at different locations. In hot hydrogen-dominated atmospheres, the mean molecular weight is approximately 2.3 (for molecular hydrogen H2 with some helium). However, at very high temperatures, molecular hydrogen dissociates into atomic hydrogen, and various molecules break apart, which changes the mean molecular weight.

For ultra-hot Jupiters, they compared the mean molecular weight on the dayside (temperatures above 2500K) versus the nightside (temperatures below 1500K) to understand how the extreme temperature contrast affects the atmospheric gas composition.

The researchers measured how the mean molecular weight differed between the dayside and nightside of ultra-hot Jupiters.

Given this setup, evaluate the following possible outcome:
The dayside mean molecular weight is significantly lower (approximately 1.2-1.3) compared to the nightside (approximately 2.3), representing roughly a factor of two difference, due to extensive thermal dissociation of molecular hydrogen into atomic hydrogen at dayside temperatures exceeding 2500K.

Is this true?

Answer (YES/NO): YES